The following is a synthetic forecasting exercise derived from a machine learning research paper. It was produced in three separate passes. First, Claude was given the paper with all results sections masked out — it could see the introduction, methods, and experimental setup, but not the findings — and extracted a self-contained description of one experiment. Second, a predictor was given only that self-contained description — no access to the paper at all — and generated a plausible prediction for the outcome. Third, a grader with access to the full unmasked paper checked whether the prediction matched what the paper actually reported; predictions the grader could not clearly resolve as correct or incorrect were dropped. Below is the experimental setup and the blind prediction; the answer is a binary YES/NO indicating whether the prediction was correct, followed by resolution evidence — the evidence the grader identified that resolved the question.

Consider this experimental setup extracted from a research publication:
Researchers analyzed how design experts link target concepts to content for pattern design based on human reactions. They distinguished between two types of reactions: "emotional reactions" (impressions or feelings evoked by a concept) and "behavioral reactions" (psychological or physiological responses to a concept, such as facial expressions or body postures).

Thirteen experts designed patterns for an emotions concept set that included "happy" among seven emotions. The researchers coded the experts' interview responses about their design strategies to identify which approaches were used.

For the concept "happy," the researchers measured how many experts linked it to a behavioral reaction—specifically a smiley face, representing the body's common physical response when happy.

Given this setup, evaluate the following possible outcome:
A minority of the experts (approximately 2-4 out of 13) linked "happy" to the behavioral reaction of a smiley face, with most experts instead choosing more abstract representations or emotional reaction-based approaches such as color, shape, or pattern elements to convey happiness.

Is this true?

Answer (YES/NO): NO